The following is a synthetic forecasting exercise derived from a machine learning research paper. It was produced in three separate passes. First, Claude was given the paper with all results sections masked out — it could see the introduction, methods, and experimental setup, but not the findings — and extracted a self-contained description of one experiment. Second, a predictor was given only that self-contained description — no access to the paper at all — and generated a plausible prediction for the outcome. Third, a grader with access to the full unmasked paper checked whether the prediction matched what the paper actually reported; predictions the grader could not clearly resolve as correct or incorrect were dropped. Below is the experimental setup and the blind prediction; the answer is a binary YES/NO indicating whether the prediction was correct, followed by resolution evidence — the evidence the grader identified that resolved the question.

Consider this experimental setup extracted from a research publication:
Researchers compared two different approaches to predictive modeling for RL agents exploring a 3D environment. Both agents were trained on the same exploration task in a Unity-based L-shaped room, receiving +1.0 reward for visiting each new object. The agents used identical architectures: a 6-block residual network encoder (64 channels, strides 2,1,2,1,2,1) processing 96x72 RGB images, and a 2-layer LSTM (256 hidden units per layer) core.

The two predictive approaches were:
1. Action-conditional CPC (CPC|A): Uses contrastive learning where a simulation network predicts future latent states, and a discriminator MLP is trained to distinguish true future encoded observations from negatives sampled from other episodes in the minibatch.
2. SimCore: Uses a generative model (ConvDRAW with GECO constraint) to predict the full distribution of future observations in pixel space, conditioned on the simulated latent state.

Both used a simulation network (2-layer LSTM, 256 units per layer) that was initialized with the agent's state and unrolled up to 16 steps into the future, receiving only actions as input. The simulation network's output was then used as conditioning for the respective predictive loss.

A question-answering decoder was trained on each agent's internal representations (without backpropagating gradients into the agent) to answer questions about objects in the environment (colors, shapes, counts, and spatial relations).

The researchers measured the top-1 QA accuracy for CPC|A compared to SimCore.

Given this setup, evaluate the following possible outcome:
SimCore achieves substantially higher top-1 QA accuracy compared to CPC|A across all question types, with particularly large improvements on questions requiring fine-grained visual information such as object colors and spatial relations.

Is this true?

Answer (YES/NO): YES